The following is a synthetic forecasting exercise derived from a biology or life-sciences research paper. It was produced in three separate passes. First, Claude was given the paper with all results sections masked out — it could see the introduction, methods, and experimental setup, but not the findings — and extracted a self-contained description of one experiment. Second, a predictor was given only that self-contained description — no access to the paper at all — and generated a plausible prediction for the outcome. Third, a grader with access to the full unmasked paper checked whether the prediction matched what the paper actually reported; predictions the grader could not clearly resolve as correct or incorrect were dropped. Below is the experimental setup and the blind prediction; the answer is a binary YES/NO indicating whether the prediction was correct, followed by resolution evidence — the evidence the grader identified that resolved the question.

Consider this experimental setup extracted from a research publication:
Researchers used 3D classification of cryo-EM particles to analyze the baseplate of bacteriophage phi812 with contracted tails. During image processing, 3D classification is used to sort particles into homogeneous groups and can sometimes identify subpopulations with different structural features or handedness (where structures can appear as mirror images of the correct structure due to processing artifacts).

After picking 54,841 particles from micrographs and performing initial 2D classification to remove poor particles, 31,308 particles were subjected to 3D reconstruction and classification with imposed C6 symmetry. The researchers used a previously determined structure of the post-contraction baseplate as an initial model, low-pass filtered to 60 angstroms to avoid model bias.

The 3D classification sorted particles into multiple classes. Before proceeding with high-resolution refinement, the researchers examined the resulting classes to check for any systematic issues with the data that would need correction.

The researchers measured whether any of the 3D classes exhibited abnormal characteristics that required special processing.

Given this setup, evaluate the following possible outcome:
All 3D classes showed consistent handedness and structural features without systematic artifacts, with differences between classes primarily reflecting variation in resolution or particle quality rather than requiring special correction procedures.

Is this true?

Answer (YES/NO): NO